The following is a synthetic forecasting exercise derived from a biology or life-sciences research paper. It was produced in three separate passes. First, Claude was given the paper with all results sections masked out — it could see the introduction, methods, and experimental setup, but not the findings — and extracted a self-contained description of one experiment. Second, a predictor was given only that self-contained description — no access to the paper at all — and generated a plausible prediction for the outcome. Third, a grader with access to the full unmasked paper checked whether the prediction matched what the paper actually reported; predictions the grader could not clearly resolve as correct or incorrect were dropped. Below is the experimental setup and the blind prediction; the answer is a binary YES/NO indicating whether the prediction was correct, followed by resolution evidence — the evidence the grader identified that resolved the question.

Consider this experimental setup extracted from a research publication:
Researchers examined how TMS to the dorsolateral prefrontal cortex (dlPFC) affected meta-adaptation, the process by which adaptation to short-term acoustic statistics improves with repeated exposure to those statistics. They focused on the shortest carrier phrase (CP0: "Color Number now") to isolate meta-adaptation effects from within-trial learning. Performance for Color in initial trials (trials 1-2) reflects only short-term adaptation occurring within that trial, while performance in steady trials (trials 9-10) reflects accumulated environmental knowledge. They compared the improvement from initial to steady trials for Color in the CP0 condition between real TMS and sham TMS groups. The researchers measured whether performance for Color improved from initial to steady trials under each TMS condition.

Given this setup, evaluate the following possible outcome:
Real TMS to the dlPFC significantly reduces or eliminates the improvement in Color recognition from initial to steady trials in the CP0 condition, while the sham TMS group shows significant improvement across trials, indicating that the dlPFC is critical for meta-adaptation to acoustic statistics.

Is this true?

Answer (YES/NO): YES